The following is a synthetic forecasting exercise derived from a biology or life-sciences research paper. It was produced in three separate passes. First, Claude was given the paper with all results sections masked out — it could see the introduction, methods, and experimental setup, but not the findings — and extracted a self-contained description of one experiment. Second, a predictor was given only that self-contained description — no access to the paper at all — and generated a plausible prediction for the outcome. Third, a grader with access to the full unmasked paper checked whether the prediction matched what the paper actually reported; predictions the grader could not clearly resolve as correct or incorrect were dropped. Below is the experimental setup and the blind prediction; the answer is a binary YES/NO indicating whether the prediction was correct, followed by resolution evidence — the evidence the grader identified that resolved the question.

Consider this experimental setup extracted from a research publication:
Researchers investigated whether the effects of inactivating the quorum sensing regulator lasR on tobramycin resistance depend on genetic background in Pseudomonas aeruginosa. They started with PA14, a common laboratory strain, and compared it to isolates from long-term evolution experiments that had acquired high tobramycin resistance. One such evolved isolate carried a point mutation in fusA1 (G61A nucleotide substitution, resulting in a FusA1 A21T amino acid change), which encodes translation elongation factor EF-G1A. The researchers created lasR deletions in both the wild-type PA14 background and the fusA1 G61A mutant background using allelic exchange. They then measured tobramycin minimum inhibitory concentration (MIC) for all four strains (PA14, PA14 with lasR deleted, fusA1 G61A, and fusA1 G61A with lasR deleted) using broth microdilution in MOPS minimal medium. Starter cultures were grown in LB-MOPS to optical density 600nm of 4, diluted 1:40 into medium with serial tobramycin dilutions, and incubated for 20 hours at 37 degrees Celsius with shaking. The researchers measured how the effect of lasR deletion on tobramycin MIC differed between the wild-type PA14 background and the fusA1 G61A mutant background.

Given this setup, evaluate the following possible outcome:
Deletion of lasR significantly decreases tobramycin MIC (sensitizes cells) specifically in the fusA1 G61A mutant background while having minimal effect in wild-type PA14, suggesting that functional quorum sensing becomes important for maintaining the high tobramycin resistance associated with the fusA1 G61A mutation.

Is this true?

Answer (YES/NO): NO